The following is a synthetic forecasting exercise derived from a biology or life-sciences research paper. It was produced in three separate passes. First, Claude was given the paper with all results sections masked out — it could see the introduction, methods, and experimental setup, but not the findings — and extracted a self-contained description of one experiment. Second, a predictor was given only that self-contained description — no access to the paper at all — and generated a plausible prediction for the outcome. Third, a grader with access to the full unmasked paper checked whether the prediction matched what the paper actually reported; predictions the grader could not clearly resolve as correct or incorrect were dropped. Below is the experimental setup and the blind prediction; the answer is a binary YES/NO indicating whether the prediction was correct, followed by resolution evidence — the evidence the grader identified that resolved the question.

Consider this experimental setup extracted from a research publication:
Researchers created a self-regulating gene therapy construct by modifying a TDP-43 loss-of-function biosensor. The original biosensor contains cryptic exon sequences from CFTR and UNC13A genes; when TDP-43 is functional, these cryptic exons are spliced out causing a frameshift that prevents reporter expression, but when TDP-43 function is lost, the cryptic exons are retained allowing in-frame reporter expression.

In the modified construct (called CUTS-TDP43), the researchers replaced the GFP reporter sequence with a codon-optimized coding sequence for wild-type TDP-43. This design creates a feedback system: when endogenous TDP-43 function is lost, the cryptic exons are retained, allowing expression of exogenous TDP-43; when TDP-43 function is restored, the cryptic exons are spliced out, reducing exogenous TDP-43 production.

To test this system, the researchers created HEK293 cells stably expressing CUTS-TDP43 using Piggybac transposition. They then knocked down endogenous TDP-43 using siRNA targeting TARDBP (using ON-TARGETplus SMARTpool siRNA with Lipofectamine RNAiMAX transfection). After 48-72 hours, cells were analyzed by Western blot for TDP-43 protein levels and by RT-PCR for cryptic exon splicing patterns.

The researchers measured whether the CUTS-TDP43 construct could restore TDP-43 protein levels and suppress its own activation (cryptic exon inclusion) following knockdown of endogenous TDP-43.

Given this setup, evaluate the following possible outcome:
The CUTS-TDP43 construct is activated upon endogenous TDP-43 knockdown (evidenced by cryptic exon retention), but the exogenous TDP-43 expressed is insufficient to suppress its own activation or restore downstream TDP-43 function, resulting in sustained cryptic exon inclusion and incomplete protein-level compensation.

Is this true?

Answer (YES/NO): NO